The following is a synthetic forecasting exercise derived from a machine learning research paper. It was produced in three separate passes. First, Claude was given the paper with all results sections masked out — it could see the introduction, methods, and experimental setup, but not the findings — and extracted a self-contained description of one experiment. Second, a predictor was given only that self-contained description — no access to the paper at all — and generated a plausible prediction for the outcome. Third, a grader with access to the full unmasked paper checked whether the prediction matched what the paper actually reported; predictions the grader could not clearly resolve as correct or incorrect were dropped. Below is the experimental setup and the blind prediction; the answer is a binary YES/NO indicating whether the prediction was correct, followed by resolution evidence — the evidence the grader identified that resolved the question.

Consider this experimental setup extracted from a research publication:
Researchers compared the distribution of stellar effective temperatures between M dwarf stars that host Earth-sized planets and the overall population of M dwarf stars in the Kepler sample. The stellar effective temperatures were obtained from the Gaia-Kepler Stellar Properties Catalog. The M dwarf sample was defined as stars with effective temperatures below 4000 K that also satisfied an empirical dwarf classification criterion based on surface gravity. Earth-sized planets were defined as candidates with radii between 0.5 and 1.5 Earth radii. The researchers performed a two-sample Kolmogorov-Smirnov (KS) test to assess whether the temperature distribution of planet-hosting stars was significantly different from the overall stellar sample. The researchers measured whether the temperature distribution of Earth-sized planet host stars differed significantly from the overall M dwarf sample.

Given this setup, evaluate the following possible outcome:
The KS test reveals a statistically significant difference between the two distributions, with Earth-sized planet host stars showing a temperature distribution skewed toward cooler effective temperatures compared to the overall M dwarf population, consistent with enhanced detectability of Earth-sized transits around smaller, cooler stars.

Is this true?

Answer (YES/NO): NO